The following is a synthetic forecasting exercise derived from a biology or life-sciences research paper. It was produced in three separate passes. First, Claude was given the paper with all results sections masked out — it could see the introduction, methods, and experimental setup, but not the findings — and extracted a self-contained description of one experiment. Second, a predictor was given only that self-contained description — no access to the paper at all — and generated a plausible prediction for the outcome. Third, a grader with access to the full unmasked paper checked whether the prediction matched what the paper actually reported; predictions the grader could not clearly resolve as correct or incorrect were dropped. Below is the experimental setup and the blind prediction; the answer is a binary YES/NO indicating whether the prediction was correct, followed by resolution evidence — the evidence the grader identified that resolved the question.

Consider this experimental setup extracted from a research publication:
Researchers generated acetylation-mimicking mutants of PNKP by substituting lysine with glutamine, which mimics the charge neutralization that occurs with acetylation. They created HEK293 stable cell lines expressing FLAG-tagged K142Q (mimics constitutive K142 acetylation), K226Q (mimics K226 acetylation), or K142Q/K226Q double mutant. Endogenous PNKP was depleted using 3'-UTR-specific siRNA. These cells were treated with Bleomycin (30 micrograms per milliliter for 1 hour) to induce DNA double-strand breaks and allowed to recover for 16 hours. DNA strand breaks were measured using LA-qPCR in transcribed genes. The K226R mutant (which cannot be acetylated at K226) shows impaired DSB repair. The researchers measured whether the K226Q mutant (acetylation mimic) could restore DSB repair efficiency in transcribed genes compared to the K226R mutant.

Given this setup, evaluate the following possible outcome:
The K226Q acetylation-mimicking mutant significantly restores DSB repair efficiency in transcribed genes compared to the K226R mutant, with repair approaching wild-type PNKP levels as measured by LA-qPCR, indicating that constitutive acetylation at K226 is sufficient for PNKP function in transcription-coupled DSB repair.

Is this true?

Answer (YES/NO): YES